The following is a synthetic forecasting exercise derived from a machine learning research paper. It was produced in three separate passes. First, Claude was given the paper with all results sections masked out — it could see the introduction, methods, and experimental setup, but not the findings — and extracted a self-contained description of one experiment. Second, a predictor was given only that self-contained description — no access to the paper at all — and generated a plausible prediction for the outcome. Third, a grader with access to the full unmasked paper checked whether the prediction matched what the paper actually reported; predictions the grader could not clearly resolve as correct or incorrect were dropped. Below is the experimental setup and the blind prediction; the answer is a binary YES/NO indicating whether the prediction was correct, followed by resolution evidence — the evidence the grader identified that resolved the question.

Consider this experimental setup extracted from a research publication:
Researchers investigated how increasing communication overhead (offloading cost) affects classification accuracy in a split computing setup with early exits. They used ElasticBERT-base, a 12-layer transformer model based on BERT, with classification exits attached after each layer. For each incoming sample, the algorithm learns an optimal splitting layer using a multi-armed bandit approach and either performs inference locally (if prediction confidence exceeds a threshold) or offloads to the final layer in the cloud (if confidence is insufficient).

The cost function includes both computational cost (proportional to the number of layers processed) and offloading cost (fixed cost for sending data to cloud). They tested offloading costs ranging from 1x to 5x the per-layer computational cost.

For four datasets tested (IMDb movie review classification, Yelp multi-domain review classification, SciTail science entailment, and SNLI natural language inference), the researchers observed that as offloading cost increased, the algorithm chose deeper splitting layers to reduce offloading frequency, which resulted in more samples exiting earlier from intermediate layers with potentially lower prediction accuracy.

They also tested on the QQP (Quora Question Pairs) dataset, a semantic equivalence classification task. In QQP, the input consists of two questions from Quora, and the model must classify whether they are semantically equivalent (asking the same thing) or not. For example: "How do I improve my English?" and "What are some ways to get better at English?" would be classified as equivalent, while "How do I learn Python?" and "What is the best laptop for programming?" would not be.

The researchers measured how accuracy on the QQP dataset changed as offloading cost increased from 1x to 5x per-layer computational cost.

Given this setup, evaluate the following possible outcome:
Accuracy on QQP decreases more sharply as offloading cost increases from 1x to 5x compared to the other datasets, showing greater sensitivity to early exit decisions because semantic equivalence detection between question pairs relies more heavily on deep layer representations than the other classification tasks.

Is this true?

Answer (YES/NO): NO